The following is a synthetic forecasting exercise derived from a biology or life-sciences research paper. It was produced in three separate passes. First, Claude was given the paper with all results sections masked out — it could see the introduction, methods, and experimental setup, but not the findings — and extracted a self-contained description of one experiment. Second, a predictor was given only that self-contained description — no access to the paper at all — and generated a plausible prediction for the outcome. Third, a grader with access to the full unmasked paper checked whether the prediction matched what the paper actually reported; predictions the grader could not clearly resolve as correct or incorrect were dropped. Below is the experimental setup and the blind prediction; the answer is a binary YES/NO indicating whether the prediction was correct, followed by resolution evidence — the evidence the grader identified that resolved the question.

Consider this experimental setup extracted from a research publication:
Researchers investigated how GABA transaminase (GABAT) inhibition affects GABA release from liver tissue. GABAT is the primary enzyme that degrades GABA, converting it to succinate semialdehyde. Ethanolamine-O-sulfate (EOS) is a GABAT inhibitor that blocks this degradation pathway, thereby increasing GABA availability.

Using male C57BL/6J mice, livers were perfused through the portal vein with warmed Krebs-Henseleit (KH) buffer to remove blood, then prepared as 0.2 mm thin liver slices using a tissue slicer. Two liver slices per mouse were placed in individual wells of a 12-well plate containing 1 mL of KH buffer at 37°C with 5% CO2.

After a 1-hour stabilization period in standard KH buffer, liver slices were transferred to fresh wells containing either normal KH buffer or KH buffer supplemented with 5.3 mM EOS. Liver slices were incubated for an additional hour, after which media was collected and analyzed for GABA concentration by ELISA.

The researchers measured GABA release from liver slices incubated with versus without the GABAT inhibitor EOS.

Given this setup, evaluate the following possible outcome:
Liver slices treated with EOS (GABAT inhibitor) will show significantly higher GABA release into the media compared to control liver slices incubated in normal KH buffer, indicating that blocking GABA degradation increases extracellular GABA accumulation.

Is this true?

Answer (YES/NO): NO